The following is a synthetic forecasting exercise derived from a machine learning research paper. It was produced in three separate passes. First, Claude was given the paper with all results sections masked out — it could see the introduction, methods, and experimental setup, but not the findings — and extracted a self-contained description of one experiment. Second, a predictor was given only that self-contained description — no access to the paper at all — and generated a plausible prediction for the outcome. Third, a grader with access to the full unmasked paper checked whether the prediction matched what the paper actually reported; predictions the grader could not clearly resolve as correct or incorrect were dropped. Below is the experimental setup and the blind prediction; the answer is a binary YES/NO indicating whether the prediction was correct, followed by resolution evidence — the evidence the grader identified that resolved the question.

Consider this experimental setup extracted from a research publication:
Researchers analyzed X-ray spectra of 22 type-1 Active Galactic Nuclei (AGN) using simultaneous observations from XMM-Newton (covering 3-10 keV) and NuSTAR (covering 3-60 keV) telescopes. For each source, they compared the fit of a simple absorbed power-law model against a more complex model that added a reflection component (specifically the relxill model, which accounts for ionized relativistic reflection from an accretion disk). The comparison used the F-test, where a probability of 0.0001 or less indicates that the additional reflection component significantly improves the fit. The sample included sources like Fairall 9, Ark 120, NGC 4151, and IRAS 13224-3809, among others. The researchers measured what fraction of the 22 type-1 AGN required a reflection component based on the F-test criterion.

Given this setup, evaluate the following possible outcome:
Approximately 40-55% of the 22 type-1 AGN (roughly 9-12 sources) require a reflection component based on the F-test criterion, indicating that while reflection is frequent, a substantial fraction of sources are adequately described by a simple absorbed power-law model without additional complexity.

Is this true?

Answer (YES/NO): NO